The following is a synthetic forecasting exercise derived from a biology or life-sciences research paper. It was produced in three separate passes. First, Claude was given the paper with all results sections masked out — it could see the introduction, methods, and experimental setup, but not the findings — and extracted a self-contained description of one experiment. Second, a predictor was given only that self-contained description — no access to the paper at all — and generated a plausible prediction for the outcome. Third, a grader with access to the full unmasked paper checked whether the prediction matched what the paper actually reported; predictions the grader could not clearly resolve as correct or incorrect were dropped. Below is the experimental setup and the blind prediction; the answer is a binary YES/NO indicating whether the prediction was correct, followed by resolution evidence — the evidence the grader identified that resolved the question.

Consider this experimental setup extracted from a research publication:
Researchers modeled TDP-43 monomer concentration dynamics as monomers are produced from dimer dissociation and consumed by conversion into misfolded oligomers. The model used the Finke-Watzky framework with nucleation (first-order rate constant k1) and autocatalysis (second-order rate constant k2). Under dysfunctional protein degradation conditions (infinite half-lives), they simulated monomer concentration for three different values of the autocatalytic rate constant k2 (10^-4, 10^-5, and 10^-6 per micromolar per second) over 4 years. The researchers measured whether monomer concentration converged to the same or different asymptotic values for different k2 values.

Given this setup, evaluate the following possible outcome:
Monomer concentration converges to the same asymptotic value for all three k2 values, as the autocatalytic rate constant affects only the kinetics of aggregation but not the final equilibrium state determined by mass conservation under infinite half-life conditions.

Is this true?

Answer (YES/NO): NO